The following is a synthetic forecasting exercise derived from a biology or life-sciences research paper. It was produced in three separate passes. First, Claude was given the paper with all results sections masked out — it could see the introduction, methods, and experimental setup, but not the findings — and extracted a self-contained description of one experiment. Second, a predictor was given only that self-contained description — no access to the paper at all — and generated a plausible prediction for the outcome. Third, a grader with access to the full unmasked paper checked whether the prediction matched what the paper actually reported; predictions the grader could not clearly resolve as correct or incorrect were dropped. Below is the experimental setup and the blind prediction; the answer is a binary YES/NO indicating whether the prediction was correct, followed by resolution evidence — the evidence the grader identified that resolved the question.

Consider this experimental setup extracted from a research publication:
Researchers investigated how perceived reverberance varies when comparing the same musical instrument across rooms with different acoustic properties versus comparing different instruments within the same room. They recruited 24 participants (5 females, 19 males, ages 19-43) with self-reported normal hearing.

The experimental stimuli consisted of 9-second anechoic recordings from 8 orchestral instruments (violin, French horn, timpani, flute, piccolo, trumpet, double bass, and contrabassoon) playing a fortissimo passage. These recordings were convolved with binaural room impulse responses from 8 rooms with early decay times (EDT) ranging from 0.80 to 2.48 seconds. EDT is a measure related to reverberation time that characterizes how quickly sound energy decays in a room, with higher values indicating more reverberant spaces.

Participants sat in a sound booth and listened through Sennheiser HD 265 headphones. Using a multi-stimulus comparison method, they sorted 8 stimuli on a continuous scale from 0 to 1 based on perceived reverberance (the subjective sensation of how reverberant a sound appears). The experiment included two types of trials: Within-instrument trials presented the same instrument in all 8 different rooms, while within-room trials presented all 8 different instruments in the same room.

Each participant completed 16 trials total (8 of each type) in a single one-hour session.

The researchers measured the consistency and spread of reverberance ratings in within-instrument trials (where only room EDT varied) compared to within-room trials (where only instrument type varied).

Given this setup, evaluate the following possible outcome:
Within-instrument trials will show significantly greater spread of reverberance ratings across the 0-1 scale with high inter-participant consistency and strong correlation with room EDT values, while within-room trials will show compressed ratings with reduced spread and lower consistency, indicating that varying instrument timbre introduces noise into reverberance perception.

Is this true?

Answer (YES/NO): NO